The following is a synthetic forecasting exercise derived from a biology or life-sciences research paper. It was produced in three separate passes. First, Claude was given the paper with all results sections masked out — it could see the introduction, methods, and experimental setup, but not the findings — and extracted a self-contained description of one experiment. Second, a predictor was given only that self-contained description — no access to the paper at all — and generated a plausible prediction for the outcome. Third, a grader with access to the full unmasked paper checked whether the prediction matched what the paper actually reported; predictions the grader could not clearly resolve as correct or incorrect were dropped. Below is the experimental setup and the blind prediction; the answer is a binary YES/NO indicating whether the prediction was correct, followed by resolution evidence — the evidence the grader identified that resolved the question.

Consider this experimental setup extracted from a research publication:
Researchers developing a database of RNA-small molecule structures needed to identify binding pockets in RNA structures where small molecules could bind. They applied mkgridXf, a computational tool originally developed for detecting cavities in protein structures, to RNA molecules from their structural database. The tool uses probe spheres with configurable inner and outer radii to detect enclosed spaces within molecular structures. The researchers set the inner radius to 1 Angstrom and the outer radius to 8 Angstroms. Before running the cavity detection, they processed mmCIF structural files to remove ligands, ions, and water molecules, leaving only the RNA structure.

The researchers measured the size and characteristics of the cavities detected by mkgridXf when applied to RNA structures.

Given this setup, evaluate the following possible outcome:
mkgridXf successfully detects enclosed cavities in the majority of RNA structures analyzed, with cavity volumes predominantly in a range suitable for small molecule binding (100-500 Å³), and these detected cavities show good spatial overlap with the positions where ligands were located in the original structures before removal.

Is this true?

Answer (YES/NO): NO